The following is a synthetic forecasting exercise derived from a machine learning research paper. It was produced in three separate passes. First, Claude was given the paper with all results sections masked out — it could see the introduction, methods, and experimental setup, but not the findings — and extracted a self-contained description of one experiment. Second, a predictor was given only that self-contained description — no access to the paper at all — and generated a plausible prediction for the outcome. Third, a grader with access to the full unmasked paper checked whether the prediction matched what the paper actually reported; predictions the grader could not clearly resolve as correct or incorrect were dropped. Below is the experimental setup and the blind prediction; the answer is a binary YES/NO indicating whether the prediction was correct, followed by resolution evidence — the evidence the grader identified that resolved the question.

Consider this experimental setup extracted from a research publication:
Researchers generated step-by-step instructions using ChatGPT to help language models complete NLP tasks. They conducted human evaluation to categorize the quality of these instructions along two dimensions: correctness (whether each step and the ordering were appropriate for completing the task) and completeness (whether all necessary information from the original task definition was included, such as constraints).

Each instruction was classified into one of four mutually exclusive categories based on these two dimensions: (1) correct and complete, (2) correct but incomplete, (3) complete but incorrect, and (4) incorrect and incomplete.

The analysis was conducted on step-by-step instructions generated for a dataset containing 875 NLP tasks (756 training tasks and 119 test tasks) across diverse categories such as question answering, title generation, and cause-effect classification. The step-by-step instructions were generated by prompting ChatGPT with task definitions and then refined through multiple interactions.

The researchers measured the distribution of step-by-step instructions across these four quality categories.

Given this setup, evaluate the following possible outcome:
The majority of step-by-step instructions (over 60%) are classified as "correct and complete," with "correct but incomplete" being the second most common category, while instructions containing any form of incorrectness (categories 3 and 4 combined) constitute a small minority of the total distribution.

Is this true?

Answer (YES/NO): NO